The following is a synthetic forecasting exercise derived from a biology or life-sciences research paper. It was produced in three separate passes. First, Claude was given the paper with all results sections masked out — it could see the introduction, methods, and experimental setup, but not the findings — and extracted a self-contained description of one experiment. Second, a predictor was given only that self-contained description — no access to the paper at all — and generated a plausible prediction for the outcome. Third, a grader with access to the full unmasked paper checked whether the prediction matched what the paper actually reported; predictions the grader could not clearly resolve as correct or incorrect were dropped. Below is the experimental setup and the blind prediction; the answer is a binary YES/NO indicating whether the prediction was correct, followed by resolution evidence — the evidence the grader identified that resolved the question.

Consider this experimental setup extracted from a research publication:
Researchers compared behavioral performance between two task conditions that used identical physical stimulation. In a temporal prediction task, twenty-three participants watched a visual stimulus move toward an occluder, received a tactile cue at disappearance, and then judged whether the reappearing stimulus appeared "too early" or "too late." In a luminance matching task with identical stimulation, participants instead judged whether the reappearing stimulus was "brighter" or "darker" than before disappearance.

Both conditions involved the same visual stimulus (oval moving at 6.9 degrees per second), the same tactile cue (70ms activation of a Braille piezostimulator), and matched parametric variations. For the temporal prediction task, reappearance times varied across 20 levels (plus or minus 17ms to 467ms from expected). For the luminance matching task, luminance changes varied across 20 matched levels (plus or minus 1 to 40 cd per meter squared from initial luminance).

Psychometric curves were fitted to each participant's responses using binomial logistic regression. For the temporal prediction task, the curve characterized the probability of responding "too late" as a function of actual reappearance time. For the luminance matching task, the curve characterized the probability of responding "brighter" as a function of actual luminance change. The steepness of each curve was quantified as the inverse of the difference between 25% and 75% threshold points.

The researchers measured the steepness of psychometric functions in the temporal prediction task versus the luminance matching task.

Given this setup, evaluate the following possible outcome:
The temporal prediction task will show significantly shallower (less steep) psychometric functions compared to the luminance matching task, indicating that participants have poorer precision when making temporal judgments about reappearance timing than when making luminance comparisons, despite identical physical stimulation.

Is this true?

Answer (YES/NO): NO